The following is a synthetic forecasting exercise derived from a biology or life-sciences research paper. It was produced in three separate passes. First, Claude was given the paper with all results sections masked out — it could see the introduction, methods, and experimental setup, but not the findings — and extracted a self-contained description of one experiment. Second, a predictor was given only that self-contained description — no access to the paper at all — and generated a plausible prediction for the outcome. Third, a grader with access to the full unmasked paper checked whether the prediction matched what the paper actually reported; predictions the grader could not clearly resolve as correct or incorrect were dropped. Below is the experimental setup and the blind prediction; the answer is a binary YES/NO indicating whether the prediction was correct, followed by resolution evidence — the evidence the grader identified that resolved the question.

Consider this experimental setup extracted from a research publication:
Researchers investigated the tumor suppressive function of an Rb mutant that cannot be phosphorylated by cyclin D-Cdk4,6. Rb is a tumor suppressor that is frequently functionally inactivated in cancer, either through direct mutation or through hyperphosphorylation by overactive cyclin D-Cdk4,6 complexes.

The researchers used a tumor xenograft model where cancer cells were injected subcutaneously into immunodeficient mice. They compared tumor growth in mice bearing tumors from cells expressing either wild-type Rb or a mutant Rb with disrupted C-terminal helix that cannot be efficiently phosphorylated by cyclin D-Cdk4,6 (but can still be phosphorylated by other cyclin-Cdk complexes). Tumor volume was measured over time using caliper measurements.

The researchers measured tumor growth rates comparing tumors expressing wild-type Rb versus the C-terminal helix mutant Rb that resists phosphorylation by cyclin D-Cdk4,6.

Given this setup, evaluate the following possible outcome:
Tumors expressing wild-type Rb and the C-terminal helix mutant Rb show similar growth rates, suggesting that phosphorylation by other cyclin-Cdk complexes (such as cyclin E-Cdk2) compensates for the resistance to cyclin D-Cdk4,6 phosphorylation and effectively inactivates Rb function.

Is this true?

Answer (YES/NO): NO